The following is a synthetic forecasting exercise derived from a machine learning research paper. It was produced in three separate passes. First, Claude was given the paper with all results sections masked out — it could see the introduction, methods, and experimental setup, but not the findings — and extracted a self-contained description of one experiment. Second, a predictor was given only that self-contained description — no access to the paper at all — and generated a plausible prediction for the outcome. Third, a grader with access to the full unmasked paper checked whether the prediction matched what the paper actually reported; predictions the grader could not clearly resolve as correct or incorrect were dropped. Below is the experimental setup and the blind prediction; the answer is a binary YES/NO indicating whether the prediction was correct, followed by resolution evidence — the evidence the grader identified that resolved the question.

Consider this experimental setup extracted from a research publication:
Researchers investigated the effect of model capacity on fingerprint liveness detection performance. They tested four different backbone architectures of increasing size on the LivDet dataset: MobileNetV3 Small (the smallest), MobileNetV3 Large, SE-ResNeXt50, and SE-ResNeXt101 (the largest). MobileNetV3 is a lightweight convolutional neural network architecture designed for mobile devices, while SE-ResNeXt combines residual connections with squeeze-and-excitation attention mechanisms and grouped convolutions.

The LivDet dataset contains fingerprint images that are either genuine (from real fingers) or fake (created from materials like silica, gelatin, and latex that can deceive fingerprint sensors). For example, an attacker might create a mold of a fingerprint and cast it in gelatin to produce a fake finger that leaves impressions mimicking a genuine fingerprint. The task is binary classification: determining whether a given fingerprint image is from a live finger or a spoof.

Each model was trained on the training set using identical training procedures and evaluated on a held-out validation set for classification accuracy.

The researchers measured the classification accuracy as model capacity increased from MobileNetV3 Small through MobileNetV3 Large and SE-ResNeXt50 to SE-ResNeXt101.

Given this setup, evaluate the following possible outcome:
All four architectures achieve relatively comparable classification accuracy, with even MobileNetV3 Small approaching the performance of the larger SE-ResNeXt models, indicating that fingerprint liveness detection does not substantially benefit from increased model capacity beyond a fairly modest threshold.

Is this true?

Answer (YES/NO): NO